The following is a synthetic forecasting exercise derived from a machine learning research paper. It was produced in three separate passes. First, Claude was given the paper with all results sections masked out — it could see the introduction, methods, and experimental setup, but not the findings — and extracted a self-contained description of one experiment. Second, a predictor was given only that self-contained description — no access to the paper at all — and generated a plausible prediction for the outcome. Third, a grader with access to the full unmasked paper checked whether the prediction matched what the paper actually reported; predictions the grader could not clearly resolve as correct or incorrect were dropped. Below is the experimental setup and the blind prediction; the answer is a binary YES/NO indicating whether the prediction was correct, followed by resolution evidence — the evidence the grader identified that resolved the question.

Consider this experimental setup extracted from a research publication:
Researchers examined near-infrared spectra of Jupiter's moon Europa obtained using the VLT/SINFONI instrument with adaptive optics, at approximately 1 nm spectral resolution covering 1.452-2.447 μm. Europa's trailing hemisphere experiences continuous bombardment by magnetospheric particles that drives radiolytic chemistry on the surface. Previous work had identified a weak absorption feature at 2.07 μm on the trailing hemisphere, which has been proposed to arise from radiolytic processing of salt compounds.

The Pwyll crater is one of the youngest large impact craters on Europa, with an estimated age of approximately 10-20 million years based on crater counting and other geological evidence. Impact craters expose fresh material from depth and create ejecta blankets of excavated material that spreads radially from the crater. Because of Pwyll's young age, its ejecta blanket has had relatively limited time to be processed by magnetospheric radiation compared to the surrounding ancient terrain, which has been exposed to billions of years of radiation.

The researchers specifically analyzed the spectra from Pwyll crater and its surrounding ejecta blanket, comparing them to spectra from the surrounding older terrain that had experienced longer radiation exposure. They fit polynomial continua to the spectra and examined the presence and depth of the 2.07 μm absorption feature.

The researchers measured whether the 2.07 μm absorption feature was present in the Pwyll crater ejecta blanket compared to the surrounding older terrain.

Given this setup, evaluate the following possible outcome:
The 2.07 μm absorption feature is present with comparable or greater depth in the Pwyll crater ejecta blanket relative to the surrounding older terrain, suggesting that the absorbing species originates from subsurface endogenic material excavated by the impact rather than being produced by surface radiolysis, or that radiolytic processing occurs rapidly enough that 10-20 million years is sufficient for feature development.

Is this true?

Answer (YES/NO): NO